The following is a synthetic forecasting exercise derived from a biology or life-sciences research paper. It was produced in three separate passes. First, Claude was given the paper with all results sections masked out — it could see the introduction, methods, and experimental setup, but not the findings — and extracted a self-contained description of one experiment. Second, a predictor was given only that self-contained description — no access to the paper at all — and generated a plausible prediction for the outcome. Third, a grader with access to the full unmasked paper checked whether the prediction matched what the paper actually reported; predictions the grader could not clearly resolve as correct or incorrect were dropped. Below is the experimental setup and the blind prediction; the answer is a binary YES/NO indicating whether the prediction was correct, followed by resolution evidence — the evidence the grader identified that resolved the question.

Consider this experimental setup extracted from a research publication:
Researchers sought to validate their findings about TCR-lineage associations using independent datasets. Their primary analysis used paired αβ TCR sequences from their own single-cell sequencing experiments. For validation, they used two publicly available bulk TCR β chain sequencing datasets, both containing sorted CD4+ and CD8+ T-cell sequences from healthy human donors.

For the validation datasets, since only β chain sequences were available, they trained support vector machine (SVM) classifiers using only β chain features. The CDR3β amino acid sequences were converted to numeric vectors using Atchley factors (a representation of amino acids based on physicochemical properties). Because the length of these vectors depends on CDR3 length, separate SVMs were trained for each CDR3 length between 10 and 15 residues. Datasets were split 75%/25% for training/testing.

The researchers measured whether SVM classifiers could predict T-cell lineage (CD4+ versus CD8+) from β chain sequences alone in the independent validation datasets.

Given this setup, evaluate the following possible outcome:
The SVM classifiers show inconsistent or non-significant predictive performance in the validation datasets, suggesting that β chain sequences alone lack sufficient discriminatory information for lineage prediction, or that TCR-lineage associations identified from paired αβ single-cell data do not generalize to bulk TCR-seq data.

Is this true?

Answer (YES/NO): YES